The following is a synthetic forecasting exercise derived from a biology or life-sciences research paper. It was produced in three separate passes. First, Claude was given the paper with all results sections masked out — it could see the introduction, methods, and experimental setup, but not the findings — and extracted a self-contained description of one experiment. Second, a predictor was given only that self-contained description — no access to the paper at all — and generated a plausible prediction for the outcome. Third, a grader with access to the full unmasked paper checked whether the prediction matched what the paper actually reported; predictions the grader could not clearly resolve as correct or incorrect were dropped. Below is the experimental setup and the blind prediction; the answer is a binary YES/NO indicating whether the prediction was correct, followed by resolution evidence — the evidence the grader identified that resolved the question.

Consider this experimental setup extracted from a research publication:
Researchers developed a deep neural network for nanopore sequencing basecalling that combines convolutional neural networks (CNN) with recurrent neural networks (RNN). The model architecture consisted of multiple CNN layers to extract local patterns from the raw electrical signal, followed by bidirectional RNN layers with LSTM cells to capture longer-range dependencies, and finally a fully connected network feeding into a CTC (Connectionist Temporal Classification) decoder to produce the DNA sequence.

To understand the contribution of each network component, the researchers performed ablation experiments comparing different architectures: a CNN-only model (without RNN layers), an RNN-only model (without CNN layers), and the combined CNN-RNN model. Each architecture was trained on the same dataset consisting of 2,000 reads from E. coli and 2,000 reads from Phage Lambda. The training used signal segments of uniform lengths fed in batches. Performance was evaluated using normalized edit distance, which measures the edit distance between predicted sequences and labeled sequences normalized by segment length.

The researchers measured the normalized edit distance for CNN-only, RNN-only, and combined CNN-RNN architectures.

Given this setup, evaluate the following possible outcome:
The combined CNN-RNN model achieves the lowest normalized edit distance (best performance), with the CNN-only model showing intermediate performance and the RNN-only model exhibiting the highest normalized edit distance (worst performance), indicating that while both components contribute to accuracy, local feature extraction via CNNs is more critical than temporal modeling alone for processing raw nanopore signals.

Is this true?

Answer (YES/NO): NO